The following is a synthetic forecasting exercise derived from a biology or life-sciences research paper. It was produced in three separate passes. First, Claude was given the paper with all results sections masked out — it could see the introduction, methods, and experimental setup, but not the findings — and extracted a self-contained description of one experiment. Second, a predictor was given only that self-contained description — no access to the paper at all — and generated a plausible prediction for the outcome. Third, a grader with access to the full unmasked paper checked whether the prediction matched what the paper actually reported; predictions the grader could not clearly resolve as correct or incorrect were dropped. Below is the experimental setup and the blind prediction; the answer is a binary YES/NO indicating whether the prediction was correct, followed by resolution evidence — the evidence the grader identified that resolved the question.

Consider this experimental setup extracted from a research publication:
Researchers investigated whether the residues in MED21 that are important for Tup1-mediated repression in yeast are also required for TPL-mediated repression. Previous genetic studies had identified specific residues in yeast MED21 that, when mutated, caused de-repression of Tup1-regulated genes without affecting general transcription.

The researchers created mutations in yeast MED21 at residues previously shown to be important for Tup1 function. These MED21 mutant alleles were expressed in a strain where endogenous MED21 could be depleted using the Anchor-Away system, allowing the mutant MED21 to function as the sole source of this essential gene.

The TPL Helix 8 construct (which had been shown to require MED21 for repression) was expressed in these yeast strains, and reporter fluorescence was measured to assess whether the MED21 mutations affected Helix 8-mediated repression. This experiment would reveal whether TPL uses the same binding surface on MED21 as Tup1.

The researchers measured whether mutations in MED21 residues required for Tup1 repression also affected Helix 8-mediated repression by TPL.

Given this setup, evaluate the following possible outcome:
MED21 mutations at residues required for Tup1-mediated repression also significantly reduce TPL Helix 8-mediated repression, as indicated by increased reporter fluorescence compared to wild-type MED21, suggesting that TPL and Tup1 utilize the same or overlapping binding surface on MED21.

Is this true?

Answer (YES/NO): YES